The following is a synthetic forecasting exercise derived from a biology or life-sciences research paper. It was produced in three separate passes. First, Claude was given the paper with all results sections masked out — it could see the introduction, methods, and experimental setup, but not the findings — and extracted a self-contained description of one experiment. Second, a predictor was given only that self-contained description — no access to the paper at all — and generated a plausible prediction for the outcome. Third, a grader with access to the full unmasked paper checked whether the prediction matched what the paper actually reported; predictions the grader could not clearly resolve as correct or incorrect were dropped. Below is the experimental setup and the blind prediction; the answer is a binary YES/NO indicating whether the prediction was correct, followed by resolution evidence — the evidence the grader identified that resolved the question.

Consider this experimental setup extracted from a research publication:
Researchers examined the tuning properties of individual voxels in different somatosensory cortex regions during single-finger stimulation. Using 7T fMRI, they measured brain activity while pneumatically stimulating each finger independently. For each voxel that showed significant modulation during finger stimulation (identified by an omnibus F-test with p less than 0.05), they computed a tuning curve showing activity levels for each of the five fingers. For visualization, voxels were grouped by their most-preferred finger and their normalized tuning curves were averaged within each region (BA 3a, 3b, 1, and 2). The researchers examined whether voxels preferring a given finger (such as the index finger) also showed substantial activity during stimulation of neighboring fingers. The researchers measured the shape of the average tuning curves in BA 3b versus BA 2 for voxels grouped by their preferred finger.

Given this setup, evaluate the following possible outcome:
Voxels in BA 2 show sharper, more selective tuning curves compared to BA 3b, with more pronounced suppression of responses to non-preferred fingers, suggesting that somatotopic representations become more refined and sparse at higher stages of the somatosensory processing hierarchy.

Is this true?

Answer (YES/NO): NO